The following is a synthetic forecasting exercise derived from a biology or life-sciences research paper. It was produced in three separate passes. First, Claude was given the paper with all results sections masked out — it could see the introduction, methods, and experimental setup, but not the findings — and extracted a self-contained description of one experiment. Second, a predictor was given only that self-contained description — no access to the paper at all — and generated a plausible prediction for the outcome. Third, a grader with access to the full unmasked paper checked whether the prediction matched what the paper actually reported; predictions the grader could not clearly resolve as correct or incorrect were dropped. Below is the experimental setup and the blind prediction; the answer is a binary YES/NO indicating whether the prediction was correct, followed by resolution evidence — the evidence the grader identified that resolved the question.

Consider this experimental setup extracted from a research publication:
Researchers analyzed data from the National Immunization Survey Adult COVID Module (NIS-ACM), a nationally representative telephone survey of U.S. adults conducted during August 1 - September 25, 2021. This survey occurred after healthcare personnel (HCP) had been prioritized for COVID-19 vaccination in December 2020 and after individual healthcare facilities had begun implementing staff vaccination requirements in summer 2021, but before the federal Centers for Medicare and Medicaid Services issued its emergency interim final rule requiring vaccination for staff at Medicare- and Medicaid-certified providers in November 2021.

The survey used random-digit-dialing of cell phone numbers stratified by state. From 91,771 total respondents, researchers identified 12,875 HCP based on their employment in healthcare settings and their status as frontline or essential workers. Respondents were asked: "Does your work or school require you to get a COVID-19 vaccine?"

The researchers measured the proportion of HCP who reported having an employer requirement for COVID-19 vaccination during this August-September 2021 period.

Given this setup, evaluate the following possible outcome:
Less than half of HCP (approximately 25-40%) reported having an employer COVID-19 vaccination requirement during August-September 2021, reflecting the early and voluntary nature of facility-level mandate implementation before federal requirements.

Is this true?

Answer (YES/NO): NO